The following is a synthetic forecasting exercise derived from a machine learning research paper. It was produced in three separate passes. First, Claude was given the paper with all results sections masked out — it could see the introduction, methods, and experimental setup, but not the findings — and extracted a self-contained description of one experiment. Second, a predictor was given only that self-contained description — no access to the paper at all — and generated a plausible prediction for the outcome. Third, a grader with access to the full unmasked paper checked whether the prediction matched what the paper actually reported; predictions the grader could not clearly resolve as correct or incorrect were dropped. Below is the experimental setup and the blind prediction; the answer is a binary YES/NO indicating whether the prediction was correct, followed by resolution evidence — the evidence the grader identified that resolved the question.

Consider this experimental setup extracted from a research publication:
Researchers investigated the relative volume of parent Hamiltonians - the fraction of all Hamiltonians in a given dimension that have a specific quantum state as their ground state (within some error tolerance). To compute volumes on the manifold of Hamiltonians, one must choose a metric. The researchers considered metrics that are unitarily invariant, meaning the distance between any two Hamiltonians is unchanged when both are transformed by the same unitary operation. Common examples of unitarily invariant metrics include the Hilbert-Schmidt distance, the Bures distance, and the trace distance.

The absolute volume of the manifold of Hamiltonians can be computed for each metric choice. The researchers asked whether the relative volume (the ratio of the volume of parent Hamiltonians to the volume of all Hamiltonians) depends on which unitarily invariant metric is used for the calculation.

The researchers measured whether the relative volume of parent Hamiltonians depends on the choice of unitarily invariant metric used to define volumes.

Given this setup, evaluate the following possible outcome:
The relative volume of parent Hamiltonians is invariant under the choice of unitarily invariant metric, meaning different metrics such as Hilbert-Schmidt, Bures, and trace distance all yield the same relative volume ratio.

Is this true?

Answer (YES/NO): YES